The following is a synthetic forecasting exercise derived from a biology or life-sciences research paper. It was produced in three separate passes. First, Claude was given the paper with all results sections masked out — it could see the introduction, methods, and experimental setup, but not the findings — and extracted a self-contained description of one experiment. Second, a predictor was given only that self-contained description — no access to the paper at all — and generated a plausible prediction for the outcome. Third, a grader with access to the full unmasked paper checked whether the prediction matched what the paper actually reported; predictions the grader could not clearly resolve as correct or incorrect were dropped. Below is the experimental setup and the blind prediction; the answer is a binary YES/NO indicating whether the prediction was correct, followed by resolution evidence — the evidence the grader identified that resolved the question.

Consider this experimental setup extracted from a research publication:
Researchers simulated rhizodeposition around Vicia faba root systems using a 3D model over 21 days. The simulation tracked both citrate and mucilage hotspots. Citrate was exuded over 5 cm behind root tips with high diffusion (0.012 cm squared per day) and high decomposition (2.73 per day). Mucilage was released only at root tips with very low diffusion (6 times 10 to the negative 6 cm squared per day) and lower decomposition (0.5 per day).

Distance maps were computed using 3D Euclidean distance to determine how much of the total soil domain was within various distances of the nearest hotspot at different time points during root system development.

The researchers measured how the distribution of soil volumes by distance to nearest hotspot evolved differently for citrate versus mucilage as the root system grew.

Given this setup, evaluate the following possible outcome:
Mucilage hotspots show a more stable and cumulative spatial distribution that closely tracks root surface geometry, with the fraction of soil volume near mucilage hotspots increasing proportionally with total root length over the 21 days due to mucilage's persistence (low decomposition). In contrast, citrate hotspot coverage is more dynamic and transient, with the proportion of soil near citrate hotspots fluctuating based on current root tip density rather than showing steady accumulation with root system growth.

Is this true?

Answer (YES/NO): NO